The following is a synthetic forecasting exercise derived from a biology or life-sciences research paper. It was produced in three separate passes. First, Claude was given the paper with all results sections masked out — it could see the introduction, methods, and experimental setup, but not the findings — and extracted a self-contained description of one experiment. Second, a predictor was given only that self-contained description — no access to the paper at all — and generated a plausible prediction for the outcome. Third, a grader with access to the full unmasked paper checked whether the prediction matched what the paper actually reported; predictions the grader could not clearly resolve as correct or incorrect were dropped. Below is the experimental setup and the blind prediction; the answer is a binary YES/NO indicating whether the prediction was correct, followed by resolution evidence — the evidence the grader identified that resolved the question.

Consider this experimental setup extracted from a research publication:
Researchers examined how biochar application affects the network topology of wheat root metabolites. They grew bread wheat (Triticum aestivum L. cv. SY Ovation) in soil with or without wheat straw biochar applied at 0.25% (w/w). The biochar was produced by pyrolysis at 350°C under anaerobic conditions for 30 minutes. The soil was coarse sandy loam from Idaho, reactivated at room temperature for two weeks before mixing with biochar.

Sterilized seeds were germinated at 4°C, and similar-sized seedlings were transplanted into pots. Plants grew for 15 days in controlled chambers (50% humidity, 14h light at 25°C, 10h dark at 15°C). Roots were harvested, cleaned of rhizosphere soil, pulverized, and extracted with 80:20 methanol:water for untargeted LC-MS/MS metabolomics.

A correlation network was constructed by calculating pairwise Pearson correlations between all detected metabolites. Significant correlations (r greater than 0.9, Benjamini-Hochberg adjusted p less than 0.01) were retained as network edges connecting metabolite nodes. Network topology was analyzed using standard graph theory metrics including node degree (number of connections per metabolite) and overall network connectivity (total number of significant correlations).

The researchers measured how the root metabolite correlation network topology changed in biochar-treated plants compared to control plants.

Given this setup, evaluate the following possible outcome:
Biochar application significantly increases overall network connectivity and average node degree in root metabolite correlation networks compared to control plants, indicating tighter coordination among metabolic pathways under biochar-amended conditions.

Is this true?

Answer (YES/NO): YES